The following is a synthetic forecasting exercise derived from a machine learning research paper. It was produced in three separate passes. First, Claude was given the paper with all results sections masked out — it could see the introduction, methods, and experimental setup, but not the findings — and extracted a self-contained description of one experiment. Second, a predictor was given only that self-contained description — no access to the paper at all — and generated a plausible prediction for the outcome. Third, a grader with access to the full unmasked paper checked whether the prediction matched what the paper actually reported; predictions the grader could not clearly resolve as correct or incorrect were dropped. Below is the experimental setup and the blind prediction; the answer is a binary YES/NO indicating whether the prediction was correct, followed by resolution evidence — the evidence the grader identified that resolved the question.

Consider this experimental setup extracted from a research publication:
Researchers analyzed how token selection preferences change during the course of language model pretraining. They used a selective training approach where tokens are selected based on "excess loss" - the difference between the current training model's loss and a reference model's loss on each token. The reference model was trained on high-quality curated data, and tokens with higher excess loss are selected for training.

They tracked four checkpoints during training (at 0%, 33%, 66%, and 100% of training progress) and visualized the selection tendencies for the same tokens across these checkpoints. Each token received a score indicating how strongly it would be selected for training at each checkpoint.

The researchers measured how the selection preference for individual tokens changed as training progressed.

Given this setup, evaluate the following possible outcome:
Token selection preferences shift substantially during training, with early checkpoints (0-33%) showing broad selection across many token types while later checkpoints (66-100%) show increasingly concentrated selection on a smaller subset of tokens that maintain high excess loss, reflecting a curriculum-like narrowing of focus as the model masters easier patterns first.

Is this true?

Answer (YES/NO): NO